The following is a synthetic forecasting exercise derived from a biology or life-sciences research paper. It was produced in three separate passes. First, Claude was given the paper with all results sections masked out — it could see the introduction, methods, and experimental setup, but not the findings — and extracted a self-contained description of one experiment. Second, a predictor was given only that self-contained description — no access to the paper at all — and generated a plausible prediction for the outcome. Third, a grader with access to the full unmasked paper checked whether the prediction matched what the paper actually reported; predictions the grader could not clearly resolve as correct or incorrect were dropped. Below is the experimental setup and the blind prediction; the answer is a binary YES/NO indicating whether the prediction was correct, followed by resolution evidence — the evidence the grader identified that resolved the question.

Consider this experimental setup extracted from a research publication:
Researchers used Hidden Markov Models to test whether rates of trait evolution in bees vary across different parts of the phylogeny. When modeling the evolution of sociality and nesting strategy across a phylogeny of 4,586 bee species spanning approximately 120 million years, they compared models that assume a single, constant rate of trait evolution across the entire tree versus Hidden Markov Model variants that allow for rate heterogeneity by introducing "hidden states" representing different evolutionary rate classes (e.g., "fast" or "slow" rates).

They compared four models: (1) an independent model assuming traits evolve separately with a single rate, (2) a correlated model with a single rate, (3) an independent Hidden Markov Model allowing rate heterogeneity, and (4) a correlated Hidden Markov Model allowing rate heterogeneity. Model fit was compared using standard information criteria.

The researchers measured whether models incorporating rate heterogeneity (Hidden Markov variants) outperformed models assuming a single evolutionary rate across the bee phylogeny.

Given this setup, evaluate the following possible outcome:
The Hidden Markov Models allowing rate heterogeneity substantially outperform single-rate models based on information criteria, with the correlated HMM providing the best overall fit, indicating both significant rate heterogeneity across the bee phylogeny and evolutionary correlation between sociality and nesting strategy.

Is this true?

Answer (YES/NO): YES